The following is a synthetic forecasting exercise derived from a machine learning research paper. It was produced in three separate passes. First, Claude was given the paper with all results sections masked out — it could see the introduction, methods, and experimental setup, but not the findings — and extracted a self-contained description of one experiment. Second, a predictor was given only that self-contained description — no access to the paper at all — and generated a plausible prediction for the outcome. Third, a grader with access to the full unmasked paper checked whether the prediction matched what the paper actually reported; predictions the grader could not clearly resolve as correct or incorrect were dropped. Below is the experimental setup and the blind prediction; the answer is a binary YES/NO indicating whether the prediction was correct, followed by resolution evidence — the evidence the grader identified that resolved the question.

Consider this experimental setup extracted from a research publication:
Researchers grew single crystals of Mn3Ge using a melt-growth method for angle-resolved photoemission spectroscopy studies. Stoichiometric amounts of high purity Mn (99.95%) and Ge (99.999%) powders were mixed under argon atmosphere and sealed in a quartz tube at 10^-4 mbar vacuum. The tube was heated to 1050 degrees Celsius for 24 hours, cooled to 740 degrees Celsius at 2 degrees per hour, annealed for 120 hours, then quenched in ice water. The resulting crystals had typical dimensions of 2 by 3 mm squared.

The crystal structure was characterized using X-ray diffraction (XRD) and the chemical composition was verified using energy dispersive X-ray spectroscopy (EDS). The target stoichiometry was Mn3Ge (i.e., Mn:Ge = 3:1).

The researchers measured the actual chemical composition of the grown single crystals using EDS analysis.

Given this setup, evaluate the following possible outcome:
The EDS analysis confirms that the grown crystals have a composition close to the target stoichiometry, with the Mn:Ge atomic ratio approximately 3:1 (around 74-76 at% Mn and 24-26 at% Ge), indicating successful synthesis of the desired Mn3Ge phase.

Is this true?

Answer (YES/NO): NO